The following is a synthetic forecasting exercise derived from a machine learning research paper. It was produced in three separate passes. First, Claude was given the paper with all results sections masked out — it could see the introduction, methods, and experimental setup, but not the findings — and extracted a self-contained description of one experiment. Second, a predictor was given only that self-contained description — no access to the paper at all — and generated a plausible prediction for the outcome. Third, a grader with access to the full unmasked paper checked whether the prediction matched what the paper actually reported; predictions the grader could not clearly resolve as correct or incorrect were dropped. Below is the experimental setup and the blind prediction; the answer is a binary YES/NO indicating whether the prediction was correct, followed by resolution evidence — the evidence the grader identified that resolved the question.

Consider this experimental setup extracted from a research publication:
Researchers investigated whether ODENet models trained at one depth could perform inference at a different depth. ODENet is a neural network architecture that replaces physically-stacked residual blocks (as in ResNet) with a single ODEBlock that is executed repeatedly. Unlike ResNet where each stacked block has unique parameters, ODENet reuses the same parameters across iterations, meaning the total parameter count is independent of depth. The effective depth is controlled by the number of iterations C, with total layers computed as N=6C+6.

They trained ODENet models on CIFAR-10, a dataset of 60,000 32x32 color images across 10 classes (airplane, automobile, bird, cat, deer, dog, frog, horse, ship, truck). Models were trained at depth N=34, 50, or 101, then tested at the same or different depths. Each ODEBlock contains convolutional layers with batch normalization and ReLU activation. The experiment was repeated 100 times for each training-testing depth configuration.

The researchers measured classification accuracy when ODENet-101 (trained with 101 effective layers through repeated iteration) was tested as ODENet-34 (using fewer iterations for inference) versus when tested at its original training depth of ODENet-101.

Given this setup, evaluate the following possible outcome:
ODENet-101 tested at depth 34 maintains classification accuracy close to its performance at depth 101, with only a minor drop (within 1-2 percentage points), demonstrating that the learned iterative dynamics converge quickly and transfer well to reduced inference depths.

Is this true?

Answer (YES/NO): NO